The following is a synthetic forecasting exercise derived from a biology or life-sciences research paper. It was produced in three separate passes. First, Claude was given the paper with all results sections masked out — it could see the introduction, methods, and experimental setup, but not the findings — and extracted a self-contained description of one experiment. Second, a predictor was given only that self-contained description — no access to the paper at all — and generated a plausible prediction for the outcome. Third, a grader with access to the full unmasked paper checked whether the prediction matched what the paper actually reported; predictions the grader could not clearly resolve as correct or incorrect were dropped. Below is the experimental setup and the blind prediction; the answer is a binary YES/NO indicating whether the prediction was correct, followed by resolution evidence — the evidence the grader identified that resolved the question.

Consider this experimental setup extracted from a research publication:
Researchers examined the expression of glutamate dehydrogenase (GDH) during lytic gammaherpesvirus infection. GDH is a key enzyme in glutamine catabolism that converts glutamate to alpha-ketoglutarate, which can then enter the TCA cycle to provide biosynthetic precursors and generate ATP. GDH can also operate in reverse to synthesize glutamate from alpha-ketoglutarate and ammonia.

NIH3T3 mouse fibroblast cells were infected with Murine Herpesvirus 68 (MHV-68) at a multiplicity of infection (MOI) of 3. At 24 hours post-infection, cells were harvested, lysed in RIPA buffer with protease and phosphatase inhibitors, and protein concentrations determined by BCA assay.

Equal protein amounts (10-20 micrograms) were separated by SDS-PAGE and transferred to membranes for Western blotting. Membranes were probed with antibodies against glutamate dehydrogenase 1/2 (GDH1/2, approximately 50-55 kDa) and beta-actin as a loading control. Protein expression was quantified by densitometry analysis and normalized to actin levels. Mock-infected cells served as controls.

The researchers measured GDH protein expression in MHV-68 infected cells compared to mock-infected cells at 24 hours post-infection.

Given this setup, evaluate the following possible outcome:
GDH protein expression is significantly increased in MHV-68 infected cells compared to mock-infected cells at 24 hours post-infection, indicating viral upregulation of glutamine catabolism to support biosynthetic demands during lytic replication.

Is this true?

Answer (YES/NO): YES